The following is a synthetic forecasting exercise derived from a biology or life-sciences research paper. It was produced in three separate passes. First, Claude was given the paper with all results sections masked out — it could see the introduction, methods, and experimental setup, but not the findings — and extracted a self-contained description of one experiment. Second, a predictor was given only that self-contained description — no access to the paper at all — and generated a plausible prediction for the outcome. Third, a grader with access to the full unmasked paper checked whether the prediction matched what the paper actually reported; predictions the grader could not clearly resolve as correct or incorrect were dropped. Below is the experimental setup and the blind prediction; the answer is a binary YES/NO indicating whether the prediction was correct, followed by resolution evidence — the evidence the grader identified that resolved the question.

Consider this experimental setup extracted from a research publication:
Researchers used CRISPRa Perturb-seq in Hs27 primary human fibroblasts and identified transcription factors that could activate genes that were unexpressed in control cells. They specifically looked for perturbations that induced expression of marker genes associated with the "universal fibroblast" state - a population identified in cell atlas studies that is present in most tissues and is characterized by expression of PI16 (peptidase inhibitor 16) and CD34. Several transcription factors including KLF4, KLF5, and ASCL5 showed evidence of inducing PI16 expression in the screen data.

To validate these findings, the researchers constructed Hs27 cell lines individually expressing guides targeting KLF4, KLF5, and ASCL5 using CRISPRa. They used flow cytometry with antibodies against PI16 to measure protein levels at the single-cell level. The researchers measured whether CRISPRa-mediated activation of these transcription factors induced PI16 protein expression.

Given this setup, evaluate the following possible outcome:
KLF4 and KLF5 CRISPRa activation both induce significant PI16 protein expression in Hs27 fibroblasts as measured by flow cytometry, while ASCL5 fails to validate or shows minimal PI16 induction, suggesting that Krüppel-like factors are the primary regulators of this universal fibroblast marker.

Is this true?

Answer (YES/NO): NO